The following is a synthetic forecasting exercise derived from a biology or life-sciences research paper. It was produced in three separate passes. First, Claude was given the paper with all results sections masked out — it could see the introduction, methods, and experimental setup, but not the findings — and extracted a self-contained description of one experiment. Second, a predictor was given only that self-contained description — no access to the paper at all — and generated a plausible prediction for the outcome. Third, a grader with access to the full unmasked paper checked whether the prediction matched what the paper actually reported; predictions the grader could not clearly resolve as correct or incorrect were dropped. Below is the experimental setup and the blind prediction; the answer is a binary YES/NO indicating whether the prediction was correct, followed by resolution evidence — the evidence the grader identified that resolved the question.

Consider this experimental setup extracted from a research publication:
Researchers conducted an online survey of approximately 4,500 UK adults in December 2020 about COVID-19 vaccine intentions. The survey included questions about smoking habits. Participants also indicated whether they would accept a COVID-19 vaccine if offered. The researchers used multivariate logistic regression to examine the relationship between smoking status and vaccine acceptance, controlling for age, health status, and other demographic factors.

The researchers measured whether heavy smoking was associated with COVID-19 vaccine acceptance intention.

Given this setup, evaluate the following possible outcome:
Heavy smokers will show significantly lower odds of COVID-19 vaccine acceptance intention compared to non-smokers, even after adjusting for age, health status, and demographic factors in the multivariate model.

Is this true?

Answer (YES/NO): YES